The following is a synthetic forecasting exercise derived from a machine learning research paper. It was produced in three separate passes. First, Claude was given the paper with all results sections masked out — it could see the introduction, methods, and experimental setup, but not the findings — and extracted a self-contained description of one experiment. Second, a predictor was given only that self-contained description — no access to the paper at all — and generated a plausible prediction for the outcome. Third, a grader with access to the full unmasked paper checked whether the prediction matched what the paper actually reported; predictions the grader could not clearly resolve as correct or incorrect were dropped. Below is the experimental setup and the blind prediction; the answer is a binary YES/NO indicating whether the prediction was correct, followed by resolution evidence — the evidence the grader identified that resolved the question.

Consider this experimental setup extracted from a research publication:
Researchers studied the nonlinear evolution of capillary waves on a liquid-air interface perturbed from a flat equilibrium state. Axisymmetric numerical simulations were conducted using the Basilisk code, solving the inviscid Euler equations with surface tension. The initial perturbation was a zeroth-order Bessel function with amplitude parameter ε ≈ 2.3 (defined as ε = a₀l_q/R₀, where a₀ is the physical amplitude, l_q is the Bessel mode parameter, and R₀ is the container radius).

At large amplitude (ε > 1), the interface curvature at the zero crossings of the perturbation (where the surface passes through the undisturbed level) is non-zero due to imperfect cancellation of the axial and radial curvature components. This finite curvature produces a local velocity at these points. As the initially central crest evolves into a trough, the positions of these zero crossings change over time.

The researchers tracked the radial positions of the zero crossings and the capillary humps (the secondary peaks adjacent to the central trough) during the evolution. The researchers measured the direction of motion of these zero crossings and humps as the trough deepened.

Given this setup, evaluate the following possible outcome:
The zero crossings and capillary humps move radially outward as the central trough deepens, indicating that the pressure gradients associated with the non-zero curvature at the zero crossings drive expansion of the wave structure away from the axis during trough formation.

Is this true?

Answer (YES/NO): NO